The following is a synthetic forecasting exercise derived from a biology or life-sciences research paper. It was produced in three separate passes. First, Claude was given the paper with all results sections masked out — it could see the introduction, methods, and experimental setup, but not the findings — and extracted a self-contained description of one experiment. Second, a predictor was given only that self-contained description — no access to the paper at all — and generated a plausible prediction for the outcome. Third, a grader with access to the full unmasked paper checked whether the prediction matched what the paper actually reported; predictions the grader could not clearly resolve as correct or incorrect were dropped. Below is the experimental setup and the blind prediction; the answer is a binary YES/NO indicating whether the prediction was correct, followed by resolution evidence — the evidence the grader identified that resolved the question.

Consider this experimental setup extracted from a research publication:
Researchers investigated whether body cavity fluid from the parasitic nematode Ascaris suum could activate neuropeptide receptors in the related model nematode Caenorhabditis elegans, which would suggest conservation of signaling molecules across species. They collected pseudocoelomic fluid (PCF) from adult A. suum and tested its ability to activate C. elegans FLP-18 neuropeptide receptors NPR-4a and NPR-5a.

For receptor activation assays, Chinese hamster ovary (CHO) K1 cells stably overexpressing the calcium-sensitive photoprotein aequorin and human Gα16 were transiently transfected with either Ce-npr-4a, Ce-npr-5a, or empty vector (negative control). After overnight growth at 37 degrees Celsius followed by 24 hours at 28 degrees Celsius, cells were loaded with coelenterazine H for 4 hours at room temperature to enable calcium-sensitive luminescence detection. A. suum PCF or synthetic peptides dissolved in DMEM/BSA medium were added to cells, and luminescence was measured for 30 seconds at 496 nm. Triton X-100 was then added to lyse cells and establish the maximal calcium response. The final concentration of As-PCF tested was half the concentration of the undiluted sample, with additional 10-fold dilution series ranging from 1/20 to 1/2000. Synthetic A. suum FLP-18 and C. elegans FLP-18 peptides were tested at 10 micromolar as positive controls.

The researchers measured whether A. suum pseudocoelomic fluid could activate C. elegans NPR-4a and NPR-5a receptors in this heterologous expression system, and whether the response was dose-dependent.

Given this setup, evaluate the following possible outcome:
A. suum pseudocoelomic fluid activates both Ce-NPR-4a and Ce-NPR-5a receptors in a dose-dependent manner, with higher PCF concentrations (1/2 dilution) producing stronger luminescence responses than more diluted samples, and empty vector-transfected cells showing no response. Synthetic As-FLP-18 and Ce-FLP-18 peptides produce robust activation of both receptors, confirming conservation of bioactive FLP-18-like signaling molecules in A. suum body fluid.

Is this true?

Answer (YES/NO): NO